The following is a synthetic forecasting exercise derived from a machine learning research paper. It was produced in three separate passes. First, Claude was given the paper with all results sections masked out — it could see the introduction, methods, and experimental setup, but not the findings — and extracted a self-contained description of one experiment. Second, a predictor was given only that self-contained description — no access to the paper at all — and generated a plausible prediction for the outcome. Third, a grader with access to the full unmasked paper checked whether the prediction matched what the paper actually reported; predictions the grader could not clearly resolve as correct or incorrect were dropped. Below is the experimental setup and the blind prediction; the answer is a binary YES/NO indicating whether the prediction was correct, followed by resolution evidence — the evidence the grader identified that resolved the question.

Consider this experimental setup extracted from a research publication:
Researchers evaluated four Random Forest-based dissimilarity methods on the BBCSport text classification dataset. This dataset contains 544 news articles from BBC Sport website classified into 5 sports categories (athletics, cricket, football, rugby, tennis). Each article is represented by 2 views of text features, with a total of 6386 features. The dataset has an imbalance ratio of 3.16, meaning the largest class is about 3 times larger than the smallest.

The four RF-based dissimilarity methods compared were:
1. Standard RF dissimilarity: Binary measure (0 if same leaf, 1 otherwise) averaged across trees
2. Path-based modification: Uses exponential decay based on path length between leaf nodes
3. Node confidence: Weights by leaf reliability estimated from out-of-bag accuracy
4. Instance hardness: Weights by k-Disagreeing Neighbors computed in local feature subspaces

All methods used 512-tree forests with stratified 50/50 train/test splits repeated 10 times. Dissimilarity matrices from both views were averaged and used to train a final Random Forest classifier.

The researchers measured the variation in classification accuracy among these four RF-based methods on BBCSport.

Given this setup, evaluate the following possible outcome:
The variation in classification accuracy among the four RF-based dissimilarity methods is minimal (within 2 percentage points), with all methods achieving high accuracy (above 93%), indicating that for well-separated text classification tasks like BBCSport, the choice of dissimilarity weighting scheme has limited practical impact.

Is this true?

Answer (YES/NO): NO